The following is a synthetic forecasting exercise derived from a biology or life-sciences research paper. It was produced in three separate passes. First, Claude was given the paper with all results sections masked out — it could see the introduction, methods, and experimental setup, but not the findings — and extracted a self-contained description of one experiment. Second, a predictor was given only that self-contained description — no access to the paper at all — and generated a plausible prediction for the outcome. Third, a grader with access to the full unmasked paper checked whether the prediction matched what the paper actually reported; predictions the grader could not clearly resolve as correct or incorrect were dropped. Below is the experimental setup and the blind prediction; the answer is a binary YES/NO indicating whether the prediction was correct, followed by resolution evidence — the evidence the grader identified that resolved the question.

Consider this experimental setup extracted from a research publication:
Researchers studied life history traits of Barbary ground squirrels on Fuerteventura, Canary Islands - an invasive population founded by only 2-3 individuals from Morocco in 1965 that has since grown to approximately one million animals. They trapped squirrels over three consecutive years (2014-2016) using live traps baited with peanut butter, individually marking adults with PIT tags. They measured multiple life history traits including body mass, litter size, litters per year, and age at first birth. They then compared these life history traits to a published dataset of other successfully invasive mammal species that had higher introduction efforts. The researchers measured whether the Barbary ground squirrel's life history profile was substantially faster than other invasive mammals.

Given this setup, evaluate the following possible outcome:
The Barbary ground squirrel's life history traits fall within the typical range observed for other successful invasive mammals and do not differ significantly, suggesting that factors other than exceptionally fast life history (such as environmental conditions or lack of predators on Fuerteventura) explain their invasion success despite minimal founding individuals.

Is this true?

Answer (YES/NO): YES